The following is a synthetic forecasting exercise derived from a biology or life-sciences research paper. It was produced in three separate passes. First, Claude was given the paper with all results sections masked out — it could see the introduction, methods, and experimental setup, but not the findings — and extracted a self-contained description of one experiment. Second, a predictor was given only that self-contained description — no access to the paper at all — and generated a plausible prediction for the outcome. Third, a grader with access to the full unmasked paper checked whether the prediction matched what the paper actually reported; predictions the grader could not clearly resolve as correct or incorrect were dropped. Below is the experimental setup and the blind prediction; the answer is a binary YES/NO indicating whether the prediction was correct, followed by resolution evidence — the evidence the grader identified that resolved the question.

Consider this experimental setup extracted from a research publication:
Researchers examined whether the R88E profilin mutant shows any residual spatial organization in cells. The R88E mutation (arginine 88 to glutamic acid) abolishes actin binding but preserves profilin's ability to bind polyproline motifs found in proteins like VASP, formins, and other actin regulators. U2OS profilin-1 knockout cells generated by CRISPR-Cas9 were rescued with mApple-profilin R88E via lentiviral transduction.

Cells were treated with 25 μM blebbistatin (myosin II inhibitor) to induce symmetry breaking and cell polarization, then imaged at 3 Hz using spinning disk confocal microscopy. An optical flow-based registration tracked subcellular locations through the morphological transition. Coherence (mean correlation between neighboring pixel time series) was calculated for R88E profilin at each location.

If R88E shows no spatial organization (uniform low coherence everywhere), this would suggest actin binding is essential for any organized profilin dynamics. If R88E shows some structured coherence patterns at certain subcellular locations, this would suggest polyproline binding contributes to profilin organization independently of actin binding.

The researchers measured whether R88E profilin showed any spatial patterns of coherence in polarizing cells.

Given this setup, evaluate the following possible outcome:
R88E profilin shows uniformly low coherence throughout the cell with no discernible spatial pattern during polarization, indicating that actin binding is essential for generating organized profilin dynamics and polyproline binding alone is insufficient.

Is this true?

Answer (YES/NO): NO